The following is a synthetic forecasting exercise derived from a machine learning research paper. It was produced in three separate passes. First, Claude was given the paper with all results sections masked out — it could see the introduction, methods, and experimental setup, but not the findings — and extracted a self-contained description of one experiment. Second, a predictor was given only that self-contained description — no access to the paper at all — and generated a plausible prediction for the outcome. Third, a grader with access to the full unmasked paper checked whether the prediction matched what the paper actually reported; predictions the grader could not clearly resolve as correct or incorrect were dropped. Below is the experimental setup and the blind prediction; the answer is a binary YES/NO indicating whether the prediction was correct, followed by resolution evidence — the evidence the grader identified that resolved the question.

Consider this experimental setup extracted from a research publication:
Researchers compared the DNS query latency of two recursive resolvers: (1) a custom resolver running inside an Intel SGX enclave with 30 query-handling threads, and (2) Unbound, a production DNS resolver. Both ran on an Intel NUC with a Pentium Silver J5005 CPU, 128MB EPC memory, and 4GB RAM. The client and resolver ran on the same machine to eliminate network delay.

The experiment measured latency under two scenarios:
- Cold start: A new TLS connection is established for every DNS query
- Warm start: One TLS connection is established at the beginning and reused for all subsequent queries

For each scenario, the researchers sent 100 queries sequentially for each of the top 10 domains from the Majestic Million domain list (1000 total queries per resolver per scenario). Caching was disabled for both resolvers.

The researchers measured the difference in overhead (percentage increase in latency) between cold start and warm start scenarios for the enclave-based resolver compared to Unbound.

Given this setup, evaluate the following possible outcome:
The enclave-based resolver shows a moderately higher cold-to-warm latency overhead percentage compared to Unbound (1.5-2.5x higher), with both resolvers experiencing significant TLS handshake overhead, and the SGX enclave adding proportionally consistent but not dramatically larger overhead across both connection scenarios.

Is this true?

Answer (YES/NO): YES